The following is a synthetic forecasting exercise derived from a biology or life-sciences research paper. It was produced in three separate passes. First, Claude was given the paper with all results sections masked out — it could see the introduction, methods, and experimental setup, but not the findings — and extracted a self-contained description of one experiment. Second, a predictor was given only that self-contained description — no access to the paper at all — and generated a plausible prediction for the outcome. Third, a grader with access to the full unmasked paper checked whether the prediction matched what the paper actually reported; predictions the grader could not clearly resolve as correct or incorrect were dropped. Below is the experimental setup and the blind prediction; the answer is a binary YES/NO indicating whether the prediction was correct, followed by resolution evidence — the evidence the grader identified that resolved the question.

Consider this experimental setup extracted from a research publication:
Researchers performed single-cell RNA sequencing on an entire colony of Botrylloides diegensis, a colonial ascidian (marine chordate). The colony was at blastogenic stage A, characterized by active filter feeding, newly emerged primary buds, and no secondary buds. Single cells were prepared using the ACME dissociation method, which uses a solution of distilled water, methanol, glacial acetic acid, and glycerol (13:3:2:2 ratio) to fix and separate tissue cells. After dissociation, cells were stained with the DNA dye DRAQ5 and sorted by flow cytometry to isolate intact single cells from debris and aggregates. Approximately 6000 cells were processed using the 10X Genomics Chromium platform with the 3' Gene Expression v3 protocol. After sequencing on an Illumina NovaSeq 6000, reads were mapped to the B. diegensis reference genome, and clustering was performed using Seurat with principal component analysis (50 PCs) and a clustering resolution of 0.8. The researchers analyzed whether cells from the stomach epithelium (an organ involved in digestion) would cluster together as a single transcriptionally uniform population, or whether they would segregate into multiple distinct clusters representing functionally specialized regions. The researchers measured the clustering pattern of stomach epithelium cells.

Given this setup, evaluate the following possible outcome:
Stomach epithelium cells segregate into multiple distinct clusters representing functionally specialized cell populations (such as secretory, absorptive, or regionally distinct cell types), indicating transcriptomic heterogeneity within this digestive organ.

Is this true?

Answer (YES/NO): YES